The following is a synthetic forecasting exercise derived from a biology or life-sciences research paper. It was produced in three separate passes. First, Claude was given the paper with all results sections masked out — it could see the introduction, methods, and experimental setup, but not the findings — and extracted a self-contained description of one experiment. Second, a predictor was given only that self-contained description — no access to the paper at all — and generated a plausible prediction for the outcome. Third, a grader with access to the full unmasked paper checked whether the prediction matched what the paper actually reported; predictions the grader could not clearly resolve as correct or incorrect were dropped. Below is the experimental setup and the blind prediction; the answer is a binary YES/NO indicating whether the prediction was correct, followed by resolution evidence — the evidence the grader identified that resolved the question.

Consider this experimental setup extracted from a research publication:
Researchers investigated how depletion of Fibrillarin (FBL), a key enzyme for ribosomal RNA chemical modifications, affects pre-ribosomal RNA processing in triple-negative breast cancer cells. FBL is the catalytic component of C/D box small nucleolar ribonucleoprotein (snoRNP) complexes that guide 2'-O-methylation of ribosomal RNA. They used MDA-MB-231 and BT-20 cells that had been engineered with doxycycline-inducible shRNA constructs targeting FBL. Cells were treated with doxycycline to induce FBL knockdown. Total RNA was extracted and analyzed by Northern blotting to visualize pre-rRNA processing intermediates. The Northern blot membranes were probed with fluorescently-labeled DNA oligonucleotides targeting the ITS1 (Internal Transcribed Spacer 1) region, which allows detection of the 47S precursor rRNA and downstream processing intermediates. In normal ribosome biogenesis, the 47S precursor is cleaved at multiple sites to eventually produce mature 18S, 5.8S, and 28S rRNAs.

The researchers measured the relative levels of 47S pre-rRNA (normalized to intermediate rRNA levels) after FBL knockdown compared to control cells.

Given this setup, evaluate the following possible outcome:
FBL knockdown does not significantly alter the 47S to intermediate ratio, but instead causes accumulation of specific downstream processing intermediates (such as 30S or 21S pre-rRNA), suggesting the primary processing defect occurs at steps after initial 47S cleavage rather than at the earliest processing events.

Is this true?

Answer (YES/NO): NO